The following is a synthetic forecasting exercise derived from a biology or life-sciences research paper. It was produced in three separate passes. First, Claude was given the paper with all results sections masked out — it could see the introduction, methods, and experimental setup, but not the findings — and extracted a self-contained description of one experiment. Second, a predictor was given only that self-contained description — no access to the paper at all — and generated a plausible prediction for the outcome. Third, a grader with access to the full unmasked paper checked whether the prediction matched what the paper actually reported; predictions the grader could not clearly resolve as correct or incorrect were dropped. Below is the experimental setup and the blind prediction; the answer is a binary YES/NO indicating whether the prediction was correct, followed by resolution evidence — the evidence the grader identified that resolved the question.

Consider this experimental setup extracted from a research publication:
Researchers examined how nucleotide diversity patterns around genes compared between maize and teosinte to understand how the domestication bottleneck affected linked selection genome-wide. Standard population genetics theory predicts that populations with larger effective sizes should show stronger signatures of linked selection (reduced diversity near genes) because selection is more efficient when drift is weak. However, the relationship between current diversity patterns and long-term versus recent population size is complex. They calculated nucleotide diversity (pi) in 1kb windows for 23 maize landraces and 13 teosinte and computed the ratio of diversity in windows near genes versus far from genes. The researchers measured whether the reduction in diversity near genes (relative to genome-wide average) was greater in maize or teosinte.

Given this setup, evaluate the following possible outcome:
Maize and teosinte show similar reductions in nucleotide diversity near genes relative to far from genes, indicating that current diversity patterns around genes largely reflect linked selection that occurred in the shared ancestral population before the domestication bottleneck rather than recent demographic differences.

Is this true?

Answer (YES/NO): NO